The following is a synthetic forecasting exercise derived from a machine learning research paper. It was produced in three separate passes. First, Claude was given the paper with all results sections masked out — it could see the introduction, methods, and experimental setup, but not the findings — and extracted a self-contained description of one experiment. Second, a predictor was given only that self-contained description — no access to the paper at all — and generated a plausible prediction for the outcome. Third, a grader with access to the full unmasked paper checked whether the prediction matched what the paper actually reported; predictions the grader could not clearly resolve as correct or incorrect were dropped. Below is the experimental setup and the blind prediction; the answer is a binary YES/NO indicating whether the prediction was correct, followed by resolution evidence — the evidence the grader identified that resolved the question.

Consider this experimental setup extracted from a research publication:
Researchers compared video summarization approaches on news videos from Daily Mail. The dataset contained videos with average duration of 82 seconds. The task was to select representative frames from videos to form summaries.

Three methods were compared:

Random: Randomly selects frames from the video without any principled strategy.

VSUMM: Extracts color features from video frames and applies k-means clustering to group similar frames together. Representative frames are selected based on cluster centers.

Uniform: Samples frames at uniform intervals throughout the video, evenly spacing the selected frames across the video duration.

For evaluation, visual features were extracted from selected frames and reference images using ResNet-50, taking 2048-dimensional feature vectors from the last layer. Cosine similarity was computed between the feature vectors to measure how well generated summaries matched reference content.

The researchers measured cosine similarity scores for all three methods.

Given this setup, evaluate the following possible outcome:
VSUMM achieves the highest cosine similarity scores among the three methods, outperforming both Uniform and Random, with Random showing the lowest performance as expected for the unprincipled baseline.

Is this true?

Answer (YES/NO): NO